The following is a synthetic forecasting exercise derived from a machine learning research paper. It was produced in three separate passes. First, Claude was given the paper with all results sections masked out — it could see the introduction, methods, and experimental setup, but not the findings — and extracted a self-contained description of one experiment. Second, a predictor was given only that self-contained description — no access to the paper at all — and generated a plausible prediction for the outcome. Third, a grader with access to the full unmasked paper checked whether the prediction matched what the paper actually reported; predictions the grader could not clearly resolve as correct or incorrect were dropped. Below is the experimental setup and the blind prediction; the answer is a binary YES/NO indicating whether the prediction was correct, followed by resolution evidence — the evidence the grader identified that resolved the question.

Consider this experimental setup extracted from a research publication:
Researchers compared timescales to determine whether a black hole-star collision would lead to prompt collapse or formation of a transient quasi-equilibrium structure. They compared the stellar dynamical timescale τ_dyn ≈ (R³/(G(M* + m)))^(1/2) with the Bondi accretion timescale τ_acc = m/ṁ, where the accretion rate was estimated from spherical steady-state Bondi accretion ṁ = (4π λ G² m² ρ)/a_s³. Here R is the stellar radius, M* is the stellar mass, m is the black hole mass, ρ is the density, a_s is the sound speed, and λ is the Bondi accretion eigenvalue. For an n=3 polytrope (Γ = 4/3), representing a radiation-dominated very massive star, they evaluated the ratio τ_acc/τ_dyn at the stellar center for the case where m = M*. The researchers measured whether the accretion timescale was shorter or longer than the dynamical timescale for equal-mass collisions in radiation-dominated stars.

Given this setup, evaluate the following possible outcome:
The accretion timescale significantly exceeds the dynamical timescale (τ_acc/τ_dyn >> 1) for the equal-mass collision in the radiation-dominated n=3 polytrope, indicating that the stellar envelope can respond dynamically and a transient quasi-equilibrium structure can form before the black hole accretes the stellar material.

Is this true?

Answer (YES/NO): NO